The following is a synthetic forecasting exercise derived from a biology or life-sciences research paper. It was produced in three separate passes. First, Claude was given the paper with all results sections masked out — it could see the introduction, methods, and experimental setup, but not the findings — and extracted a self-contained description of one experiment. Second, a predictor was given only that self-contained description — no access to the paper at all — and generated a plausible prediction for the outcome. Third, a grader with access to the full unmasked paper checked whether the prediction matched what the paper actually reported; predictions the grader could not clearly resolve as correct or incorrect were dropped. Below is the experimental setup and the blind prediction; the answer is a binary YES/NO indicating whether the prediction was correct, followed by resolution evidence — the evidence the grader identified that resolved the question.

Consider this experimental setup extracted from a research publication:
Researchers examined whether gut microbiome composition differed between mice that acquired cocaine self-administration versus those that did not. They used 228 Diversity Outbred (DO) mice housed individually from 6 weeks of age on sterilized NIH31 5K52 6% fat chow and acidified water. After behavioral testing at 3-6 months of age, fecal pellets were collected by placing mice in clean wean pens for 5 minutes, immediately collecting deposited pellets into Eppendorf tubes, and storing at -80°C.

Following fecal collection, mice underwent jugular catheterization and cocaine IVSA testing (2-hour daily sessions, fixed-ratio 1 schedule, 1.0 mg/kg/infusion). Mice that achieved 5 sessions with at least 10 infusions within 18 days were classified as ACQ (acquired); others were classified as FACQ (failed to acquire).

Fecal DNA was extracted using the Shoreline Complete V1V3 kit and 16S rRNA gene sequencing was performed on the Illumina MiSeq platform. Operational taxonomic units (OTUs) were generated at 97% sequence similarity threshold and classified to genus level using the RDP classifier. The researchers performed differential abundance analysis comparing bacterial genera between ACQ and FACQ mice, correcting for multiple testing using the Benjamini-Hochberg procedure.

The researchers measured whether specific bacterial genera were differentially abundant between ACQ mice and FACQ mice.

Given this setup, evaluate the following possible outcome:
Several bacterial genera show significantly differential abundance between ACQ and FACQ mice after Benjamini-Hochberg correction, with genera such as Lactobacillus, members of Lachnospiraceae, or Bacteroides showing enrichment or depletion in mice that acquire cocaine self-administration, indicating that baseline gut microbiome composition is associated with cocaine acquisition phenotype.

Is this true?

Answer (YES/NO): NO